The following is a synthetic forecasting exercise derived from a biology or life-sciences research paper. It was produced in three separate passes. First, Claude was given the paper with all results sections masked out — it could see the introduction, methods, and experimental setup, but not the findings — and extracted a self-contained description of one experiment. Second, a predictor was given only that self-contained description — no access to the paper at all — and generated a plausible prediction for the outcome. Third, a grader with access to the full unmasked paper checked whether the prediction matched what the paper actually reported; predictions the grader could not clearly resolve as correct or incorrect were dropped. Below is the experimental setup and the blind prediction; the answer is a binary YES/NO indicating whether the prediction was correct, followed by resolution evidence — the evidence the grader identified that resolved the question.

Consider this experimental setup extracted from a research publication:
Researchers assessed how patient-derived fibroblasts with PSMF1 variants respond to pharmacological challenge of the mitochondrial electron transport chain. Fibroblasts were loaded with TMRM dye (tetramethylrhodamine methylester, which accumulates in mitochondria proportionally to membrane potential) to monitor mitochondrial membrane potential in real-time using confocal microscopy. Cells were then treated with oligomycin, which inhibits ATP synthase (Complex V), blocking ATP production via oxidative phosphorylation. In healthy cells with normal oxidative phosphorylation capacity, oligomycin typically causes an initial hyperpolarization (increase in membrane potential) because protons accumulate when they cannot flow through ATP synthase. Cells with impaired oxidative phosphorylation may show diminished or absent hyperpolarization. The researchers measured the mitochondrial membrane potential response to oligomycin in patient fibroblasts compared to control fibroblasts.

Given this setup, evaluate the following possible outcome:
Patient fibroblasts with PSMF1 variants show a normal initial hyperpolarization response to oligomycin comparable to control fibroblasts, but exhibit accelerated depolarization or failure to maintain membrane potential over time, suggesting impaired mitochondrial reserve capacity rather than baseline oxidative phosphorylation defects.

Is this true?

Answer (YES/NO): NO